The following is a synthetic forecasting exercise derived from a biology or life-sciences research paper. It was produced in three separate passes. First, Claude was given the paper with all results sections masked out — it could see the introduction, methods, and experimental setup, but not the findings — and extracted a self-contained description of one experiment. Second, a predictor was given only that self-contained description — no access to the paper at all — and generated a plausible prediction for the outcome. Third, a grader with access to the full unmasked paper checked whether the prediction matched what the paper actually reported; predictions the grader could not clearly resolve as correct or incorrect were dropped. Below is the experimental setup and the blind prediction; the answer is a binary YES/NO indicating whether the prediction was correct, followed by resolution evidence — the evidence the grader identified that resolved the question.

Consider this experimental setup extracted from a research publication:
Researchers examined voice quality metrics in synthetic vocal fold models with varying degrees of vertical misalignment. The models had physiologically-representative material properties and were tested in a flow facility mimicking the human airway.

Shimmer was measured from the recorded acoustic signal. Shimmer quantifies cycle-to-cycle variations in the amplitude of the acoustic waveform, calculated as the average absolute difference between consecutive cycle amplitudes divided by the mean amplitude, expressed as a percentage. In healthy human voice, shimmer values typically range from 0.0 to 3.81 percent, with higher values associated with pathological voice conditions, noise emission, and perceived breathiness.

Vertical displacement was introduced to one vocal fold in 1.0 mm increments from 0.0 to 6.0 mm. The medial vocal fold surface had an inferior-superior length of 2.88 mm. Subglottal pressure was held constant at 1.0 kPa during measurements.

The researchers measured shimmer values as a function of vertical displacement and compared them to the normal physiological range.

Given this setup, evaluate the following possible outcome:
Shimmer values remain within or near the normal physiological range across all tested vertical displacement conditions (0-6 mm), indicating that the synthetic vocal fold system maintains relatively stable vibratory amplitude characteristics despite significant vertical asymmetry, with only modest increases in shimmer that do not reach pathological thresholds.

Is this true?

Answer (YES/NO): NO